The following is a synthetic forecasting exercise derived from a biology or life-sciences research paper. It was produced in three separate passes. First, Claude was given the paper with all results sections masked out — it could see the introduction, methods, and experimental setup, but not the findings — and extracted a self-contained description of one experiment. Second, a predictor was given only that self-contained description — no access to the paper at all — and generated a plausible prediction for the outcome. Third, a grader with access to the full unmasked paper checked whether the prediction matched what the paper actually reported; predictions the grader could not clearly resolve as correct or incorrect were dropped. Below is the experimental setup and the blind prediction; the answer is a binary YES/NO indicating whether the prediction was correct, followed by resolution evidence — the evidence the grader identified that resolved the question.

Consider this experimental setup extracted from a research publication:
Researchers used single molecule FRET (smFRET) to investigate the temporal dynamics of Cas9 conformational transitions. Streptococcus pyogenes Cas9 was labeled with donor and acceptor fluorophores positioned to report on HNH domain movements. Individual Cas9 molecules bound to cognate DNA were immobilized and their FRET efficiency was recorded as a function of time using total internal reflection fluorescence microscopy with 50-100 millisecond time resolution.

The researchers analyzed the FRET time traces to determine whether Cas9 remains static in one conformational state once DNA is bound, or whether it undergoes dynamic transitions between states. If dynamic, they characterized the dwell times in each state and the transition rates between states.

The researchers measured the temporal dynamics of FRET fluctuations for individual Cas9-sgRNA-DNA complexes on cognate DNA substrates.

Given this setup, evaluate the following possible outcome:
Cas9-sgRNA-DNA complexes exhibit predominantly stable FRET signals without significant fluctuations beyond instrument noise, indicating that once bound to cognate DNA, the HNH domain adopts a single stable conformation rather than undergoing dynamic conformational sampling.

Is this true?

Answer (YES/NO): NO